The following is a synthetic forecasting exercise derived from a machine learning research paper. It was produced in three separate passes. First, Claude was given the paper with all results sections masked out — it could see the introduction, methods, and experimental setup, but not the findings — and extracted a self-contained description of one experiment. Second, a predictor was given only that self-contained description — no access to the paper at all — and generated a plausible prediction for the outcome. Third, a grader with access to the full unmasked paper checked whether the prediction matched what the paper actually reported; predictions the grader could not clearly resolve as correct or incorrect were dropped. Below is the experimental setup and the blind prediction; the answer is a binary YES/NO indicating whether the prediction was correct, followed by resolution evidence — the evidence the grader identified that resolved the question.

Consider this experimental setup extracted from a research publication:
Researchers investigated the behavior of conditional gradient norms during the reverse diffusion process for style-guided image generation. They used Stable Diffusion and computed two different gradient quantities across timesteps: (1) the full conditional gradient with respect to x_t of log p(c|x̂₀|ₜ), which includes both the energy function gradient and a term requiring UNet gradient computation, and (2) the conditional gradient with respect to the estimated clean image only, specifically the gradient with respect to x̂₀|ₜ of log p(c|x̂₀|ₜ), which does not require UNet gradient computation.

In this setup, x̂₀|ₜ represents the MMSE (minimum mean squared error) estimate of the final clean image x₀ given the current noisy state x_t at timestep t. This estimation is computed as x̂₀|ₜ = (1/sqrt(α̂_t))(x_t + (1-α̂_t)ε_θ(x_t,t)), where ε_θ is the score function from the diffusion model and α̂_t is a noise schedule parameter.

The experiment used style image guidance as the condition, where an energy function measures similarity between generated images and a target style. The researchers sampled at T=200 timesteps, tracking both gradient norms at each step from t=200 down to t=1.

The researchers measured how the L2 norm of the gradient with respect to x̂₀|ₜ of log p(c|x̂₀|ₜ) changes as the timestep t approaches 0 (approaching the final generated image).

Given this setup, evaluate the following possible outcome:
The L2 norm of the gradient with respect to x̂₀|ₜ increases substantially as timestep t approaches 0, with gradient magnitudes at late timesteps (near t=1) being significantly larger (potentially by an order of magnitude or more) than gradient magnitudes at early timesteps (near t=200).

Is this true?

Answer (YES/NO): NO